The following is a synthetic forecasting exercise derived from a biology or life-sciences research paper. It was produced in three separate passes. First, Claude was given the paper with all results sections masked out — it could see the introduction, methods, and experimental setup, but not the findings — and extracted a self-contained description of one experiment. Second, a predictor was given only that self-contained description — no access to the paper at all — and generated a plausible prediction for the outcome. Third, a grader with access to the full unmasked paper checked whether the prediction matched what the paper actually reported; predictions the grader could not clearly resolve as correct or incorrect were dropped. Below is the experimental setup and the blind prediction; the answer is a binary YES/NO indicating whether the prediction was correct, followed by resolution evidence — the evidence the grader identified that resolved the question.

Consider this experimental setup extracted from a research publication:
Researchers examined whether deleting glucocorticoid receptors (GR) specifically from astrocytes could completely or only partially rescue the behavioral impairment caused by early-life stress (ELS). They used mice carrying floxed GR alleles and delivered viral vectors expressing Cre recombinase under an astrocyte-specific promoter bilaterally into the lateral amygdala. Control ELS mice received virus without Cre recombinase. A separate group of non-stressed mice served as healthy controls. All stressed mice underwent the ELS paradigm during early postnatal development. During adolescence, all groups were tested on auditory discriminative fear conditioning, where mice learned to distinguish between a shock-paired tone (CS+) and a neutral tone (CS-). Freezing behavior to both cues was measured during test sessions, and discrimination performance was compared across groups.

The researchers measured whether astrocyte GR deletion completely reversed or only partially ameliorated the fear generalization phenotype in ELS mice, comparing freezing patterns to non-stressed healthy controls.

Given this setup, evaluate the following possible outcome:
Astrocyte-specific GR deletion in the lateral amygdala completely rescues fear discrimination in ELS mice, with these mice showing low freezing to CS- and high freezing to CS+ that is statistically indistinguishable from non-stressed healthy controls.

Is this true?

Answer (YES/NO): NO